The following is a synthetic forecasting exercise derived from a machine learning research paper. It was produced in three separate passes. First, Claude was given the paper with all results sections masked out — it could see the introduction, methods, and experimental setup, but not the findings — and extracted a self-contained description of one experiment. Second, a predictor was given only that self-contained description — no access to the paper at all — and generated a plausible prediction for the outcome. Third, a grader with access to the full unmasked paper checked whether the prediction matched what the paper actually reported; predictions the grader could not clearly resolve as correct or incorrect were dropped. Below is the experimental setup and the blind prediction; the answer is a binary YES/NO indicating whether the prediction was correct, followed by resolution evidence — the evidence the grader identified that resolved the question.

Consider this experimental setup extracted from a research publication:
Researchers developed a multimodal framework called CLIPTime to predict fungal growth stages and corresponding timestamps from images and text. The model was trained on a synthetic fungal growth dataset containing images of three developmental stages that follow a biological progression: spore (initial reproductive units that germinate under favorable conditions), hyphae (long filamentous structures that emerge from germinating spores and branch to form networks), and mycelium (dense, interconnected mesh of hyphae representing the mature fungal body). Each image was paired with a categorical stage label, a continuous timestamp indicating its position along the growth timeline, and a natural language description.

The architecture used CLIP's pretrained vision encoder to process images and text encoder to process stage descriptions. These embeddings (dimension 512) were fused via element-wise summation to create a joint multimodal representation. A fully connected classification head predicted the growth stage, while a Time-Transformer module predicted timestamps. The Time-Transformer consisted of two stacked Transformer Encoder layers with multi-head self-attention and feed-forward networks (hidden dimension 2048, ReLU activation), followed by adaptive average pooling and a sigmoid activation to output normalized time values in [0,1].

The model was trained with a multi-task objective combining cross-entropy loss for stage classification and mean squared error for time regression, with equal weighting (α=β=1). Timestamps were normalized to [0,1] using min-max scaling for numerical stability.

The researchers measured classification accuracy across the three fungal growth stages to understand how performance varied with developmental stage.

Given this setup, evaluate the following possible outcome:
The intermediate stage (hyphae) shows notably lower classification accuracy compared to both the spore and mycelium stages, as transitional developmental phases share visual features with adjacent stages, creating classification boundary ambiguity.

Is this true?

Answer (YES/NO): NO